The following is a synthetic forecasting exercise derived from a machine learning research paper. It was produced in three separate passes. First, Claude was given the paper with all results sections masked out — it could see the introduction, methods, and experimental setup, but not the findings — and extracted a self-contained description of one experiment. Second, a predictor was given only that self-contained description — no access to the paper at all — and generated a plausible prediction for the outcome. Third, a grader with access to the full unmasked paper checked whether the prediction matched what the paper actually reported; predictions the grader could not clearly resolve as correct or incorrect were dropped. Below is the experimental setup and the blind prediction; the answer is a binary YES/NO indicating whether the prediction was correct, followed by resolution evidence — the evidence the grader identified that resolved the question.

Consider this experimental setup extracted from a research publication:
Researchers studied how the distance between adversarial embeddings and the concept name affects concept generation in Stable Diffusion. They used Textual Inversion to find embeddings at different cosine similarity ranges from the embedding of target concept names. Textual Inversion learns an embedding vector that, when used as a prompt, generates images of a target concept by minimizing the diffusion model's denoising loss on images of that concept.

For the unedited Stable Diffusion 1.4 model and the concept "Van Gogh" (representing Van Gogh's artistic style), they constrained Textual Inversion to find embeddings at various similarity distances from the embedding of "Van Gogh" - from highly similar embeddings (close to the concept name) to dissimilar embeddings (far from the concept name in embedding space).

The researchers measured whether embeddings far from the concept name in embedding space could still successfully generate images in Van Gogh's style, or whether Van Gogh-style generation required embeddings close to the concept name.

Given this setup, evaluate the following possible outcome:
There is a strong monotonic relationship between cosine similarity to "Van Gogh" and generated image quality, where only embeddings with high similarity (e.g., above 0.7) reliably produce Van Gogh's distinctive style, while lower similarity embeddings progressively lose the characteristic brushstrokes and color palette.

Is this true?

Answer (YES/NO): NO